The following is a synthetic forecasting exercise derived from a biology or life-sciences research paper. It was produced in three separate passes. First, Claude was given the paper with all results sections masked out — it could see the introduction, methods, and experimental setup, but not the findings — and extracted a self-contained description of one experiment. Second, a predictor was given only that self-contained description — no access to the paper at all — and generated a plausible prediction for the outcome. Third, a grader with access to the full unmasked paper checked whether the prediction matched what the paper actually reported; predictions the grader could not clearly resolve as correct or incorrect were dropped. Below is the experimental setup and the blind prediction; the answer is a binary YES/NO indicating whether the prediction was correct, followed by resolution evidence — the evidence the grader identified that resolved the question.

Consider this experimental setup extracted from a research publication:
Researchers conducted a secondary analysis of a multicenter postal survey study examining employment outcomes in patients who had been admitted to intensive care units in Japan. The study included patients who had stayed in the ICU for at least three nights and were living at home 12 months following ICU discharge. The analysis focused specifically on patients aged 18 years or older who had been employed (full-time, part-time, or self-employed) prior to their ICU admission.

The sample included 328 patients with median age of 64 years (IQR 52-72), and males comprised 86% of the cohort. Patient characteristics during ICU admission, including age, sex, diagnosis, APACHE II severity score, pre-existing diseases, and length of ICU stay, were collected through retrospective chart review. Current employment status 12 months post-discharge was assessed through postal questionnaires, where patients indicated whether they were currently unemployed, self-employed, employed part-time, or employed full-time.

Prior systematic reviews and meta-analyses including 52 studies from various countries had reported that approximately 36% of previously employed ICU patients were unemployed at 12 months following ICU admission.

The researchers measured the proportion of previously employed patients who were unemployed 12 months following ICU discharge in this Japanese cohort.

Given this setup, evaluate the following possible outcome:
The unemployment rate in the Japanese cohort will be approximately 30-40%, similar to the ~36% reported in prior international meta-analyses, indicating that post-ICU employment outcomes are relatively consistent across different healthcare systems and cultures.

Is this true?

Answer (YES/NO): NO